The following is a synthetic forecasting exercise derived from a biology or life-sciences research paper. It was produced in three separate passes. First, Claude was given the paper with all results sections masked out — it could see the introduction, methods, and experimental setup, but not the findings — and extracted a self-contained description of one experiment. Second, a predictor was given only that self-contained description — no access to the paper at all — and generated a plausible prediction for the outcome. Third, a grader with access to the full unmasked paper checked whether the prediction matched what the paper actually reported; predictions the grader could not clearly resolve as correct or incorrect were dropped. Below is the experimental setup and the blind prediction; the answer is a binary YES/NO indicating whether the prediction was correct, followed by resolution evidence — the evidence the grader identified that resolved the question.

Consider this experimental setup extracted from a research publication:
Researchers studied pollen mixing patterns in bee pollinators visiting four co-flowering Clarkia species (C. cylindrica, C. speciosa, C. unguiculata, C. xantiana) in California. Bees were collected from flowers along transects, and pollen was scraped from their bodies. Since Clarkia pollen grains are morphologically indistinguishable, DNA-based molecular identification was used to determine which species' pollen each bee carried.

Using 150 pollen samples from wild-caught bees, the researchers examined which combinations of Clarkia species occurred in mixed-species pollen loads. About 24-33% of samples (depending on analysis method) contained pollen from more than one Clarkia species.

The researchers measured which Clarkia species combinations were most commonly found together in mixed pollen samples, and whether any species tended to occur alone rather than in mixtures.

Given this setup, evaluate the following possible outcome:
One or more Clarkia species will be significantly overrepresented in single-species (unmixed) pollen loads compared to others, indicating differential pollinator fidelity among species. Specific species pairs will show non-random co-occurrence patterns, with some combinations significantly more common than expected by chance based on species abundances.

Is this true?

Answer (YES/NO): YES